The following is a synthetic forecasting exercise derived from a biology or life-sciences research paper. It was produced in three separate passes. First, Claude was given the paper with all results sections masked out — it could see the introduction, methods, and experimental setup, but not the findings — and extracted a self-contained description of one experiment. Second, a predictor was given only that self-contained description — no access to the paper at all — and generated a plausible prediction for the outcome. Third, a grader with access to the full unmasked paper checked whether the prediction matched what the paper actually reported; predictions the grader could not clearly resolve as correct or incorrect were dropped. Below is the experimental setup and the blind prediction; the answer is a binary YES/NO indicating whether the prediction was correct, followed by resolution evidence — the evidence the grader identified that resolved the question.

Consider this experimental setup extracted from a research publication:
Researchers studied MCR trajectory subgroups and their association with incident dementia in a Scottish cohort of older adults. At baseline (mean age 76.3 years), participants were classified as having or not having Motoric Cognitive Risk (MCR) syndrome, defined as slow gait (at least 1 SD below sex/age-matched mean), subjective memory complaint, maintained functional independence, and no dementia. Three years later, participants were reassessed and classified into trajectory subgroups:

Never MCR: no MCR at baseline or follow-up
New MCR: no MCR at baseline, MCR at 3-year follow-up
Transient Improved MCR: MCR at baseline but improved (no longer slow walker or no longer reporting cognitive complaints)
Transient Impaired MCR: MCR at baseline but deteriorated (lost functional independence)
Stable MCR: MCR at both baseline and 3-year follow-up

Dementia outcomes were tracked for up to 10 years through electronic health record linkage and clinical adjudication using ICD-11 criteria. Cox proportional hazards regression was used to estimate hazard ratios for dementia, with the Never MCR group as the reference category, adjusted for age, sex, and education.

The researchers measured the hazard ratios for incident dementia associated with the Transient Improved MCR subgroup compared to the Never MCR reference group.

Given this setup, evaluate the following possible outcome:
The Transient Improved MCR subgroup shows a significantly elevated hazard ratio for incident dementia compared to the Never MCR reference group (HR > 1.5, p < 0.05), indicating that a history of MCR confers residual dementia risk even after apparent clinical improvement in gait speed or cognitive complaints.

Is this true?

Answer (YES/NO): NO